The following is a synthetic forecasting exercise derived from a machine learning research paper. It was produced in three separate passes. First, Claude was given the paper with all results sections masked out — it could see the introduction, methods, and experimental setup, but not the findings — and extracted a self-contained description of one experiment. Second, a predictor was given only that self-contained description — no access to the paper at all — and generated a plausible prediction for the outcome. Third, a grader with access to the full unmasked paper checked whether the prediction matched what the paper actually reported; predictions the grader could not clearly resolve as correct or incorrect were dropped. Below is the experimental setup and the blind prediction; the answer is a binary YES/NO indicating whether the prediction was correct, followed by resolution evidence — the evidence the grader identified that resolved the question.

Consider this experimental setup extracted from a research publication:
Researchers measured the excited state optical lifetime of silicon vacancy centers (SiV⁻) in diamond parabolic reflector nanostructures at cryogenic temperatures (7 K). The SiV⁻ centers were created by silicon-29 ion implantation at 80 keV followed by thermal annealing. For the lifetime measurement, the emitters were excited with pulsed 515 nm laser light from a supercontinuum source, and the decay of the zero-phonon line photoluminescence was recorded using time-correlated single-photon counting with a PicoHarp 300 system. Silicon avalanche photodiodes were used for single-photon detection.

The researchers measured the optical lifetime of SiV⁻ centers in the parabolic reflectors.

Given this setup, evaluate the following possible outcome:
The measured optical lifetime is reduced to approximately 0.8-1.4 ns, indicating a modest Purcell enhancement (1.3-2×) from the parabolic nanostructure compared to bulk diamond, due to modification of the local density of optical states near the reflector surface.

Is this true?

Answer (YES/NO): NO